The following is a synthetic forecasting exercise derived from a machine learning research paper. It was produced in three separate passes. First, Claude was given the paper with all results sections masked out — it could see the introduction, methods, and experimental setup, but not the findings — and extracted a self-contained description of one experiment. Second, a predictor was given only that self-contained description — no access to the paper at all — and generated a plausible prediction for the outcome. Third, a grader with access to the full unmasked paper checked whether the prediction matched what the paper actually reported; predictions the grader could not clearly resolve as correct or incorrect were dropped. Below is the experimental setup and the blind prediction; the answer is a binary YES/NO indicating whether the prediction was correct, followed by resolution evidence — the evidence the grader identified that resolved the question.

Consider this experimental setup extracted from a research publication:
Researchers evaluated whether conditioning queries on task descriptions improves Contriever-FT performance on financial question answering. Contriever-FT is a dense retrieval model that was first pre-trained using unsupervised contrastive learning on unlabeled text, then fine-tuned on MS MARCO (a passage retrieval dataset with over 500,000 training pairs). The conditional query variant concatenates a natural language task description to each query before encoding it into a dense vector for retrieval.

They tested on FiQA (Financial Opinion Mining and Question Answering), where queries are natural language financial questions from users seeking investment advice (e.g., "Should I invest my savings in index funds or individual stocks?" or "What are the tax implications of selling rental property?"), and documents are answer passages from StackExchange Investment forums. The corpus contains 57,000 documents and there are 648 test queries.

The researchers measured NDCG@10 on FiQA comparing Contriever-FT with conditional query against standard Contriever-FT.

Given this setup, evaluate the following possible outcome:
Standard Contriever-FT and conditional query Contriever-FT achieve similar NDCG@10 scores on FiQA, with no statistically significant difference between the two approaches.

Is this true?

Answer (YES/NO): YES